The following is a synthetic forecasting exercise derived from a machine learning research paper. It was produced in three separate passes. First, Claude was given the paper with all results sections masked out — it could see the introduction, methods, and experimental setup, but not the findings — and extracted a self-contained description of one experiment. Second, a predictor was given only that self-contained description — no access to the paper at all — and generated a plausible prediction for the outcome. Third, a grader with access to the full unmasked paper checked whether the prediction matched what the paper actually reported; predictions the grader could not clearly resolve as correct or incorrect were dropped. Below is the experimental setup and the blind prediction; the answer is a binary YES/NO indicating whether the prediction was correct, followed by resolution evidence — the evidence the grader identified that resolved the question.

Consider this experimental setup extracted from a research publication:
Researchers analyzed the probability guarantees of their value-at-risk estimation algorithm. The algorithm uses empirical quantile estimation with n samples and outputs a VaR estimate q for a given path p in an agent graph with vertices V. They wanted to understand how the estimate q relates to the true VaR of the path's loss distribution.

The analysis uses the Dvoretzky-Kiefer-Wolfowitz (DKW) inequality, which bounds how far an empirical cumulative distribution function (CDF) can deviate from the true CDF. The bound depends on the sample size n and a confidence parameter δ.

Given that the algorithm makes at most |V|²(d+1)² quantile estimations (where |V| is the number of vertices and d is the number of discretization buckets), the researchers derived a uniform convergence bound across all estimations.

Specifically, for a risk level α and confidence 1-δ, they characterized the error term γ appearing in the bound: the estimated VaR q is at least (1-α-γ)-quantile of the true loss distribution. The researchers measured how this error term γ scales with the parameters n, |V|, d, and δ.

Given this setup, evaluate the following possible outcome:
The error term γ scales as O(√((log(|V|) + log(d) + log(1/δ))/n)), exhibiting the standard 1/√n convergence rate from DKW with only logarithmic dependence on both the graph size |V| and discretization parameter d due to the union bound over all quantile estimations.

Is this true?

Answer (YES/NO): NO